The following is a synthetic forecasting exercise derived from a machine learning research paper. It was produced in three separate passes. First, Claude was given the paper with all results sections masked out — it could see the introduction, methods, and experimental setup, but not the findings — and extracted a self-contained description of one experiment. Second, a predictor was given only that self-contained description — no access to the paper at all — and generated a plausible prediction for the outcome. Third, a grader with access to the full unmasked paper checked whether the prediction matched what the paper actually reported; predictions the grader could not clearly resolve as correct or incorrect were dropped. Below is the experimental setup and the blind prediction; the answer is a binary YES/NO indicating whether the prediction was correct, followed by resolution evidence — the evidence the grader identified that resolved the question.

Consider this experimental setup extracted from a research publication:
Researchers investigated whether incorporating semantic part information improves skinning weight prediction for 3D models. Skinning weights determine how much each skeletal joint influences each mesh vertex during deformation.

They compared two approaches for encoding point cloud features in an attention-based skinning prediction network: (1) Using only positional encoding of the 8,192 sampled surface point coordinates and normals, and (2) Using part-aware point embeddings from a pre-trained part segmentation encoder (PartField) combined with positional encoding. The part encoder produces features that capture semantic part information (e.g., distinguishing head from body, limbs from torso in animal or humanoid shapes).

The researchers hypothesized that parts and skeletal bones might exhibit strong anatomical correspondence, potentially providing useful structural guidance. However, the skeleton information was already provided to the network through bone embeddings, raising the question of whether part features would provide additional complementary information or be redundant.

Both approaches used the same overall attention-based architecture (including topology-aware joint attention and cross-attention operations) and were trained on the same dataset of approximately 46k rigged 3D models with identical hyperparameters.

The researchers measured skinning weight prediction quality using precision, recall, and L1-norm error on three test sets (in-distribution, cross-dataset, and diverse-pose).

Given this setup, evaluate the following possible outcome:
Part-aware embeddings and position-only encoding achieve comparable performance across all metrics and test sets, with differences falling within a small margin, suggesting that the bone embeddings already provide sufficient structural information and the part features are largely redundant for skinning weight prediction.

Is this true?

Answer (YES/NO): NO